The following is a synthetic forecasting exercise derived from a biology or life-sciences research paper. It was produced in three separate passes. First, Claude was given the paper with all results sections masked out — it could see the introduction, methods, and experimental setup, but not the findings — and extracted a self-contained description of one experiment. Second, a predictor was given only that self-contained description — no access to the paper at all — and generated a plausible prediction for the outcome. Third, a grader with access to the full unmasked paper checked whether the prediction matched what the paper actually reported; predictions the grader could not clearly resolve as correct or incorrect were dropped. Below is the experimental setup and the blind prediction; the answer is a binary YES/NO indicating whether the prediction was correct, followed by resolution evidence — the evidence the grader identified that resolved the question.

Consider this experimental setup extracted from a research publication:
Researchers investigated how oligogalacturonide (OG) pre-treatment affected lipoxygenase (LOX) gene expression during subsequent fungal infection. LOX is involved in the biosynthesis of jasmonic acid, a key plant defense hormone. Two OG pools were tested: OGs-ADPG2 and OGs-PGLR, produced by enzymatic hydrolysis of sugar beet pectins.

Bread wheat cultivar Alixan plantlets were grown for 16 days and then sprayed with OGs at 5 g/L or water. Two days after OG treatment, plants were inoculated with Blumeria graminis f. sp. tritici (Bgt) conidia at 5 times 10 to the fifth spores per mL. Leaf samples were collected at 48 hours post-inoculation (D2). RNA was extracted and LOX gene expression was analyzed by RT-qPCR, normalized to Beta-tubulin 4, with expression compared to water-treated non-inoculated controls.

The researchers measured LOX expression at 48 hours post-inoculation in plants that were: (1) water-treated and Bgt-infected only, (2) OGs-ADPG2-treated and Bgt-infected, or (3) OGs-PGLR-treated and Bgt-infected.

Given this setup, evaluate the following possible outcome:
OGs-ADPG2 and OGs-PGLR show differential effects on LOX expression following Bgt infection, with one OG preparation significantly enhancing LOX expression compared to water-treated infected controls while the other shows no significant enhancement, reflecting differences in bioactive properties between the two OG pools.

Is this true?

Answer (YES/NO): NO